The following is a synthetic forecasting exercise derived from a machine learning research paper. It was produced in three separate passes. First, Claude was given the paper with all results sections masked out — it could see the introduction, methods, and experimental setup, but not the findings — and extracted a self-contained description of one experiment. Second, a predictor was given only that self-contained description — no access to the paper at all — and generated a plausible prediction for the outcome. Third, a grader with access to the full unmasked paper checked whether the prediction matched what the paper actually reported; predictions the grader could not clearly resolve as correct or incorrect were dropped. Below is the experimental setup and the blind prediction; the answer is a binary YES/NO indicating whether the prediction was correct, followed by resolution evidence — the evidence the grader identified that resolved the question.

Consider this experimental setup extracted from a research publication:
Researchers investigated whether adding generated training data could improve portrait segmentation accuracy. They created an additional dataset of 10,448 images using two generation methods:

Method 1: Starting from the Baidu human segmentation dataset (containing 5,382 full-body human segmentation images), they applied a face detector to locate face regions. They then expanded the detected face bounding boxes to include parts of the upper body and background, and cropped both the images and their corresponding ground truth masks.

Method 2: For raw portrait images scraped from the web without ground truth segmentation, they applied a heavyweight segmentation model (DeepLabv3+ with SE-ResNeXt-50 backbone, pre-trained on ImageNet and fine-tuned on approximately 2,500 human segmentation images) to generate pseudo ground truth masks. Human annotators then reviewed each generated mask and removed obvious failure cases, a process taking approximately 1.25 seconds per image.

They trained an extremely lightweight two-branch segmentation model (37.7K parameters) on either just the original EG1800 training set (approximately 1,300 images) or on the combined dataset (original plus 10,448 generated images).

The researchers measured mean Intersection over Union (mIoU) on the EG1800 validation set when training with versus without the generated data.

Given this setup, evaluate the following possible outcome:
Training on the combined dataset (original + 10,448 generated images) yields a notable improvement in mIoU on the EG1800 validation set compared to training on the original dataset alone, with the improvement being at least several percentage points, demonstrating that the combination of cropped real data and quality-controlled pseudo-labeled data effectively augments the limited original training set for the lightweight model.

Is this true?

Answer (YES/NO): NO